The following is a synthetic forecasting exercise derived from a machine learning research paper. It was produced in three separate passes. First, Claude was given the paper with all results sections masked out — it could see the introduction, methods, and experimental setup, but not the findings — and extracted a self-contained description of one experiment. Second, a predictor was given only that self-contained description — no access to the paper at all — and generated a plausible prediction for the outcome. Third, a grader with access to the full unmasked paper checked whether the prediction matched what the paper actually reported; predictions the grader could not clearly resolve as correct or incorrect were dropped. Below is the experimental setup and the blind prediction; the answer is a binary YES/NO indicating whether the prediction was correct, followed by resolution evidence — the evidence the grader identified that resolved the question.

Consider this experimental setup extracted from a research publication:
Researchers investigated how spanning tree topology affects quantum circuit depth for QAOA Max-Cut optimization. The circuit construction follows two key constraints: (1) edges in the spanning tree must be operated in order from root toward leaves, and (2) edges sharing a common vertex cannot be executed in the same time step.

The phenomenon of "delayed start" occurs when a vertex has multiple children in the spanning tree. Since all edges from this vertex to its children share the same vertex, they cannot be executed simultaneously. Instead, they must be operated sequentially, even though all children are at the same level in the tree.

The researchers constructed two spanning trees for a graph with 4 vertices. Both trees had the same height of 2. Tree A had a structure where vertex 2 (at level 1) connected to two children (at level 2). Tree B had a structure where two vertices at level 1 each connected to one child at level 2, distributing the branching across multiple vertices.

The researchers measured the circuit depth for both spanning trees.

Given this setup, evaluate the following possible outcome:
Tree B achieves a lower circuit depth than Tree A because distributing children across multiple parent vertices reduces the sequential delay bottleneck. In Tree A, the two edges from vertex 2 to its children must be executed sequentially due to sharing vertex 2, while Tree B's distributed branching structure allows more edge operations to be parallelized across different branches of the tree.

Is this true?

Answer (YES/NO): YES